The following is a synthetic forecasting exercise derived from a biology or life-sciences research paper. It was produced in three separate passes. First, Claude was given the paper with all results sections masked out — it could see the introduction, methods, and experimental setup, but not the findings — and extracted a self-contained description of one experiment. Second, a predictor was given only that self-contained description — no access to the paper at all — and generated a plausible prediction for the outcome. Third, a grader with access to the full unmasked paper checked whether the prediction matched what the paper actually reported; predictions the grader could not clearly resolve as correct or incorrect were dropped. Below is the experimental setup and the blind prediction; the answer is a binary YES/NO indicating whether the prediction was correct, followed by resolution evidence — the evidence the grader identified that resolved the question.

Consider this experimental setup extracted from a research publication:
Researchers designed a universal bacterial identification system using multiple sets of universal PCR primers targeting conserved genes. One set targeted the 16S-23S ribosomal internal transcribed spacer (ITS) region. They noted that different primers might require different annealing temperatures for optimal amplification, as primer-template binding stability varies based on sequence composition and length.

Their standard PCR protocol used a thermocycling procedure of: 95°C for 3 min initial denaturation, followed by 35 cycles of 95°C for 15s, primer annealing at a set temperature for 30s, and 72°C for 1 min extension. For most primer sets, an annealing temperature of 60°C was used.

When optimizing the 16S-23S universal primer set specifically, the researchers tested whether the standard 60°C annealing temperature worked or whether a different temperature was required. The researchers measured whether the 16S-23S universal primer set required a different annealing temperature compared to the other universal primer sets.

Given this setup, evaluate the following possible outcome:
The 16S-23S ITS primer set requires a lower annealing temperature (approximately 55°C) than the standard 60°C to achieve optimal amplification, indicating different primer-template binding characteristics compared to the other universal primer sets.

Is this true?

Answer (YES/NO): YES